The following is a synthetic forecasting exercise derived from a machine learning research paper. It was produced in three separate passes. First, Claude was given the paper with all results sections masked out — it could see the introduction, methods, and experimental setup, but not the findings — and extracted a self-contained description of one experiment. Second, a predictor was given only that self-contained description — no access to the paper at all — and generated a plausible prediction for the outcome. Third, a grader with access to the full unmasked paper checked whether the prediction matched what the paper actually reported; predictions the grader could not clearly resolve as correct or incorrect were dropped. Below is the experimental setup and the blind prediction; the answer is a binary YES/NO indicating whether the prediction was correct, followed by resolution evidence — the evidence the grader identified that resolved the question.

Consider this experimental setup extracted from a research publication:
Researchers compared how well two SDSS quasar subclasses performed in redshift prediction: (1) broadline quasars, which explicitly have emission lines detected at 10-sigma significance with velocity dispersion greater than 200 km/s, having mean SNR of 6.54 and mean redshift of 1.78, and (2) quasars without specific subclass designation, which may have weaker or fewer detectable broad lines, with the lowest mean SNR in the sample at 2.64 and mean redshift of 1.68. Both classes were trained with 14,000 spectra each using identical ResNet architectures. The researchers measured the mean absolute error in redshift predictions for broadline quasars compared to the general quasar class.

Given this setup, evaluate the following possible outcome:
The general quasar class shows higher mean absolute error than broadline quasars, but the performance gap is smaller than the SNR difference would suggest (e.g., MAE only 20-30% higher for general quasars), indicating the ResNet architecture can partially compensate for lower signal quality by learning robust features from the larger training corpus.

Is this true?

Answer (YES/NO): NO